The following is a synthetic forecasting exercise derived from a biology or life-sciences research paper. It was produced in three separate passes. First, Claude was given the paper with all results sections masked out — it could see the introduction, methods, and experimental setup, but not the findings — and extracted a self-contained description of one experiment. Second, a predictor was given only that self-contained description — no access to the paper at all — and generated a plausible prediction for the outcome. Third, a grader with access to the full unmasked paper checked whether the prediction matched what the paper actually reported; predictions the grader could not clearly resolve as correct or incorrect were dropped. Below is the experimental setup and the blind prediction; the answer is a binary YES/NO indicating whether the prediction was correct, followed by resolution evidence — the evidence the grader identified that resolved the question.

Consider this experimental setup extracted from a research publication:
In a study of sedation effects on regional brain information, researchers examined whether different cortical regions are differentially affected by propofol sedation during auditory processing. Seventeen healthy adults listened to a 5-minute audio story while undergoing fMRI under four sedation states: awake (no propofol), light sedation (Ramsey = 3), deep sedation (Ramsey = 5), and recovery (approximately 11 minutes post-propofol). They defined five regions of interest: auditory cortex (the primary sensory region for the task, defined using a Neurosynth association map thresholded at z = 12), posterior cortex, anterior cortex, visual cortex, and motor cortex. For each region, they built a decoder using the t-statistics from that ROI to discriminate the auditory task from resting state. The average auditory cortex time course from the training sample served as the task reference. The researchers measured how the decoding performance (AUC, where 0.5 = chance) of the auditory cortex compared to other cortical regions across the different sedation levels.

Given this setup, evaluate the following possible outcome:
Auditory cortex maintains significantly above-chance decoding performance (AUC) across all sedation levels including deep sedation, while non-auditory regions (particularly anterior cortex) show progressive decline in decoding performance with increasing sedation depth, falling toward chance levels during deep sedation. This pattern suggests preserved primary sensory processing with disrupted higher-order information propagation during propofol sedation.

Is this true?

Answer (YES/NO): YES